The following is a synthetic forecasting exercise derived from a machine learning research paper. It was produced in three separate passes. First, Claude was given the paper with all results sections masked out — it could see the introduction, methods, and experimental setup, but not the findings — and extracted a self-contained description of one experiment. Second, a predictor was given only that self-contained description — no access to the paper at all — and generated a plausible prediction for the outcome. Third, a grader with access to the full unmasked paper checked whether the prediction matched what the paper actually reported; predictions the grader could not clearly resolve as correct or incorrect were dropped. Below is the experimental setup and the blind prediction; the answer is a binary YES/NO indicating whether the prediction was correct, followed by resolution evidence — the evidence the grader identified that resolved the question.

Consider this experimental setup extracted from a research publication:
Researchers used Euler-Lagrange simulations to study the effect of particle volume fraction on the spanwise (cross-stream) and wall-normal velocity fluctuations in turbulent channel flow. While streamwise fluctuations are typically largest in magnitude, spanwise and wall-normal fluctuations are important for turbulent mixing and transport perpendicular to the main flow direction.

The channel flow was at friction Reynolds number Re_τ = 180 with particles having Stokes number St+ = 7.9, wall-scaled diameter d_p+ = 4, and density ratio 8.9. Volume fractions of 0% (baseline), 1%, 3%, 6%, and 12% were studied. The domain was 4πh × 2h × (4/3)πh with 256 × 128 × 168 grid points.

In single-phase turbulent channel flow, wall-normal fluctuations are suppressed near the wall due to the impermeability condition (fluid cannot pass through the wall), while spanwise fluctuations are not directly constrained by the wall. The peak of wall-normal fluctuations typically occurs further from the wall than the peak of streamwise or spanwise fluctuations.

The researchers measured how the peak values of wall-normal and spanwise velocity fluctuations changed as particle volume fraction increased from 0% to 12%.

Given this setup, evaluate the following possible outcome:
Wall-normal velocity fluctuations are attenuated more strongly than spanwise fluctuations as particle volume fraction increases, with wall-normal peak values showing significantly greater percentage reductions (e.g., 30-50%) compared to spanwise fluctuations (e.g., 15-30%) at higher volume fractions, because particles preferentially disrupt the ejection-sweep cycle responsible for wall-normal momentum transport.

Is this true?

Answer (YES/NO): NO